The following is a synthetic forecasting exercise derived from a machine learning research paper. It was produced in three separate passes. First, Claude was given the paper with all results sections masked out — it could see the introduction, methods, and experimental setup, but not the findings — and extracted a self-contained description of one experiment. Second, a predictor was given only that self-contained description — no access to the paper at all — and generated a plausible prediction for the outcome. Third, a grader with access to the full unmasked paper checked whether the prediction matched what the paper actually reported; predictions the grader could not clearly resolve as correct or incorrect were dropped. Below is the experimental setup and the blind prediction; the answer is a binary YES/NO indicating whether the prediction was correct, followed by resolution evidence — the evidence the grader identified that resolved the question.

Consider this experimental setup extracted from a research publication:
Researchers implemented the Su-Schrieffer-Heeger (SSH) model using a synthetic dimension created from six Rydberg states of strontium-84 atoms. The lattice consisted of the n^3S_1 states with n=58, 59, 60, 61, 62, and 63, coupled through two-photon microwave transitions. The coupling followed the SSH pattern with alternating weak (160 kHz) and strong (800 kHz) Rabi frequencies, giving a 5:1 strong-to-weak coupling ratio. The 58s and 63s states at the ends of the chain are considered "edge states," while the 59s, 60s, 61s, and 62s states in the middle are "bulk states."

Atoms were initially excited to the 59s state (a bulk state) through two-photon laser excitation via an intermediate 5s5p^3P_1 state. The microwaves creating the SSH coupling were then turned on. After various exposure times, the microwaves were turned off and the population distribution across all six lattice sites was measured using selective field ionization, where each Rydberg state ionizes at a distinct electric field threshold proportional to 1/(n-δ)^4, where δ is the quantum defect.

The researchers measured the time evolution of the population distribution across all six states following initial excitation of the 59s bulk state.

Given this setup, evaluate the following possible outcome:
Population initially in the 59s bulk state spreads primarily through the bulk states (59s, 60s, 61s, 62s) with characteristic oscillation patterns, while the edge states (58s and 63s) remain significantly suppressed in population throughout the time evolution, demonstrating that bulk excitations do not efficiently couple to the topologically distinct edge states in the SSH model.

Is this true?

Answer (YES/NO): YES